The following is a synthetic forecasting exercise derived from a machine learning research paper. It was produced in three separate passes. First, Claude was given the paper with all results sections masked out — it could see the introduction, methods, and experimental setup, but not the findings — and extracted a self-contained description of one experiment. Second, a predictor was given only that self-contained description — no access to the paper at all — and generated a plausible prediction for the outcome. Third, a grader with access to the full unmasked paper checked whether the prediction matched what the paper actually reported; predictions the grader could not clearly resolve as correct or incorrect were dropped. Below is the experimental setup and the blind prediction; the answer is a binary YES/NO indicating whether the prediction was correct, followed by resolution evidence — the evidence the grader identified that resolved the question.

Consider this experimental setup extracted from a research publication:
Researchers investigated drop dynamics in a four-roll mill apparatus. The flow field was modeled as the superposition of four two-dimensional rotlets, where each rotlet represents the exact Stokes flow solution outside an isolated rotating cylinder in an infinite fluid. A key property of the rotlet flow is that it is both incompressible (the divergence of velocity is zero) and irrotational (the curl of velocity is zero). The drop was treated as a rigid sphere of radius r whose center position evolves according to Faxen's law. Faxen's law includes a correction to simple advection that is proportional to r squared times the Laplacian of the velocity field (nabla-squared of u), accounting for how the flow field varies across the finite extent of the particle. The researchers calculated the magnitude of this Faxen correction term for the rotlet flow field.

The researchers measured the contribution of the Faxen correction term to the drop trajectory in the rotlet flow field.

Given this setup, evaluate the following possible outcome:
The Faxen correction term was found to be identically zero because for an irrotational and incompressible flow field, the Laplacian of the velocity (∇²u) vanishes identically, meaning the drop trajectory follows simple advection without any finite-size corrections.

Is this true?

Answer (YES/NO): YES